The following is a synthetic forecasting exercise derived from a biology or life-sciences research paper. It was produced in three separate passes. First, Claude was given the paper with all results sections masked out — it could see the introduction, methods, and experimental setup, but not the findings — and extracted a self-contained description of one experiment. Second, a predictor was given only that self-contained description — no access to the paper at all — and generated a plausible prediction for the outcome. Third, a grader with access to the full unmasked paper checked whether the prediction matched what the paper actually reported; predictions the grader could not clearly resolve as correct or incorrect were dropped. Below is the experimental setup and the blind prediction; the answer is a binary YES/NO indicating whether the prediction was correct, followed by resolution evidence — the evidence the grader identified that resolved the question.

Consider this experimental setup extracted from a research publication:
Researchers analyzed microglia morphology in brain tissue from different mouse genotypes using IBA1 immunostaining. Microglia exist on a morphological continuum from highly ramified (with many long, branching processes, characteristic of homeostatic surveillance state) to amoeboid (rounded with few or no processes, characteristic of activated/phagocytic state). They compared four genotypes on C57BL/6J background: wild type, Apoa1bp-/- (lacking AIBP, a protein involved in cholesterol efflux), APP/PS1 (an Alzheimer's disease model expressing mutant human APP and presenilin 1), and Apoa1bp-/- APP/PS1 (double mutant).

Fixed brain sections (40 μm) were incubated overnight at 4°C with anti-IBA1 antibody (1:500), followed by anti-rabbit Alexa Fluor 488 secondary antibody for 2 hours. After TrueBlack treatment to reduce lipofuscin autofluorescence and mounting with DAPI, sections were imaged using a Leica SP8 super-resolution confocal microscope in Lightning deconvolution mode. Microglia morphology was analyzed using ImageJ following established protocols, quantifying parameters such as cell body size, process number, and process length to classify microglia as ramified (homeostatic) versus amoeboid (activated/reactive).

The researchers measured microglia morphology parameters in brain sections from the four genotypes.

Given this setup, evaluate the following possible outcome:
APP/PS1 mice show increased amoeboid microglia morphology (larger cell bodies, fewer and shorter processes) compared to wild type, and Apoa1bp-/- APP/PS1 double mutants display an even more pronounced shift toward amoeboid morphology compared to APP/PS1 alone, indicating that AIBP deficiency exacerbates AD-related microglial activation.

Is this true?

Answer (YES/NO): NO